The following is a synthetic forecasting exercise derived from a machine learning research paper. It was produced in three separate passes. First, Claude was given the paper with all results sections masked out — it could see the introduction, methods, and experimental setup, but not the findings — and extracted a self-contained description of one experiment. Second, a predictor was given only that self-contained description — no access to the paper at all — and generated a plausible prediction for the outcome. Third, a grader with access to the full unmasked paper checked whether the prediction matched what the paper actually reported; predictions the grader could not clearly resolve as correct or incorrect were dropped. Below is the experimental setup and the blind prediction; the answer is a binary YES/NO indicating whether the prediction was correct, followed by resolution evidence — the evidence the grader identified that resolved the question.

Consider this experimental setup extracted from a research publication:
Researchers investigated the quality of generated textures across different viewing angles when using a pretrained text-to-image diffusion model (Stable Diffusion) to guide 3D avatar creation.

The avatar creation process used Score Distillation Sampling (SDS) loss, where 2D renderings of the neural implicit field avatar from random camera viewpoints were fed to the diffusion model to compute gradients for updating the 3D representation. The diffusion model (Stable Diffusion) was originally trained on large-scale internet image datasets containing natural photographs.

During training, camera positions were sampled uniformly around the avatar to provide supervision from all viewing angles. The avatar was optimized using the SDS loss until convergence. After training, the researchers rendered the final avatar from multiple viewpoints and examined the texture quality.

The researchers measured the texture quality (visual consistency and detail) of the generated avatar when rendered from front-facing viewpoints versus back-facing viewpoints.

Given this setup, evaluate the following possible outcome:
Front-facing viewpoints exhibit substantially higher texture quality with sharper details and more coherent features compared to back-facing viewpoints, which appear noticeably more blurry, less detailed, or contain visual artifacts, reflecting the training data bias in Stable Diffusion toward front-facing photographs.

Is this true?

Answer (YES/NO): YES